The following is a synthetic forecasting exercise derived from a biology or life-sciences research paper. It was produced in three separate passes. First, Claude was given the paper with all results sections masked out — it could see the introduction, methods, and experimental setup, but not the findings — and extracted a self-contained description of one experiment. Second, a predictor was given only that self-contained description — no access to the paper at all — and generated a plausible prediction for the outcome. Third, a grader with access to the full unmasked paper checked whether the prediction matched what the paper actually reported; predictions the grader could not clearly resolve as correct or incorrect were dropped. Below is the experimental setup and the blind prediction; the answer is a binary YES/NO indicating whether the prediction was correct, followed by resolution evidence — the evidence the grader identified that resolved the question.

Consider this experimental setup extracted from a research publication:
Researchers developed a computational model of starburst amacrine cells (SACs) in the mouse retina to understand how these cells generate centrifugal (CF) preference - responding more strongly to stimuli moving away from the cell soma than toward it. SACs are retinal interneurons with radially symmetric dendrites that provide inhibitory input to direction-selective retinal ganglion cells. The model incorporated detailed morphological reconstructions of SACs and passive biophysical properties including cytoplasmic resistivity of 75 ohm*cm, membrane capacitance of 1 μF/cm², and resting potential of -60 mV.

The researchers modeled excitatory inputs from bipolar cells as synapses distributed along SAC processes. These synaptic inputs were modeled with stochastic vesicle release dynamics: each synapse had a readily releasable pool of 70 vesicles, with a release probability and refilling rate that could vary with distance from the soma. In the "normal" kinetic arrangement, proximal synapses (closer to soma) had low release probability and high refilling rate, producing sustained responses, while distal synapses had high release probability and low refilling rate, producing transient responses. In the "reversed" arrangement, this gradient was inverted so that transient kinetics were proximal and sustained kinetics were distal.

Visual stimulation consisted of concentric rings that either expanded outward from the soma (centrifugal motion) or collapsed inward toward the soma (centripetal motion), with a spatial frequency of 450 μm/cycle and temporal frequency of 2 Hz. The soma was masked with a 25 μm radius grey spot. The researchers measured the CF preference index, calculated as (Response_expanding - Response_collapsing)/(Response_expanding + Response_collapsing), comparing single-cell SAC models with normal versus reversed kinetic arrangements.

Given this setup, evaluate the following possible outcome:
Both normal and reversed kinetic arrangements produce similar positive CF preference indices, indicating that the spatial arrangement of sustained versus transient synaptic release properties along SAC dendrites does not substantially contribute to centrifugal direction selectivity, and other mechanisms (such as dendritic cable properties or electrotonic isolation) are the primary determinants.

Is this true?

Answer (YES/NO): NO